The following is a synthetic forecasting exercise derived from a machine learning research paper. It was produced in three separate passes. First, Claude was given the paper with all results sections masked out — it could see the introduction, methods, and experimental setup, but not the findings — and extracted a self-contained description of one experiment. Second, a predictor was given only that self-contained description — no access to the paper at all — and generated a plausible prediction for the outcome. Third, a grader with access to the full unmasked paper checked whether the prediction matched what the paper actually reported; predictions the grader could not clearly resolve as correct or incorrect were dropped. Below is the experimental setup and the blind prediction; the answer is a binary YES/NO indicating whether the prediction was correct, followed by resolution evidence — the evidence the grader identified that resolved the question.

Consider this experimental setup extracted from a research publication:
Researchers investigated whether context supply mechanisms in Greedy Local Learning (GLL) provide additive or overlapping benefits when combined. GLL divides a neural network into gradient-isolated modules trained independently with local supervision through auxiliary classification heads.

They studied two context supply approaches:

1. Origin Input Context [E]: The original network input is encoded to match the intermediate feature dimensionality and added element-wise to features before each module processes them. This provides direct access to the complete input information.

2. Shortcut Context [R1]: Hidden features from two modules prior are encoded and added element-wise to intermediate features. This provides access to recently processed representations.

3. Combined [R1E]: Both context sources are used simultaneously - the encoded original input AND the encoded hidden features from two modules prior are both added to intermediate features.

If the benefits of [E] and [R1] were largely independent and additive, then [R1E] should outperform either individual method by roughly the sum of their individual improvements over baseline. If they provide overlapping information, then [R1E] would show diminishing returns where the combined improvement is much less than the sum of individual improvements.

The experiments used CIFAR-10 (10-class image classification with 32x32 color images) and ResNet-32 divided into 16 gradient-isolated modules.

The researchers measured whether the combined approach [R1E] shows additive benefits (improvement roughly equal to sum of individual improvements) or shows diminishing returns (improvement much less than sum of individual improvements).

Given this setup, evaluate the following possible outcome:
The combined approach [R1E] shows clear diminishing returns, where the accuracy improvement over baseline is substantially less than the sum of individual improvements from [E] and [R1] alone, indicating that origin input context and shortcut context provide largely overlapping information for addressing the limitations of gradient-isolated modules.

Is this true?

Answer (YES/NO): YES